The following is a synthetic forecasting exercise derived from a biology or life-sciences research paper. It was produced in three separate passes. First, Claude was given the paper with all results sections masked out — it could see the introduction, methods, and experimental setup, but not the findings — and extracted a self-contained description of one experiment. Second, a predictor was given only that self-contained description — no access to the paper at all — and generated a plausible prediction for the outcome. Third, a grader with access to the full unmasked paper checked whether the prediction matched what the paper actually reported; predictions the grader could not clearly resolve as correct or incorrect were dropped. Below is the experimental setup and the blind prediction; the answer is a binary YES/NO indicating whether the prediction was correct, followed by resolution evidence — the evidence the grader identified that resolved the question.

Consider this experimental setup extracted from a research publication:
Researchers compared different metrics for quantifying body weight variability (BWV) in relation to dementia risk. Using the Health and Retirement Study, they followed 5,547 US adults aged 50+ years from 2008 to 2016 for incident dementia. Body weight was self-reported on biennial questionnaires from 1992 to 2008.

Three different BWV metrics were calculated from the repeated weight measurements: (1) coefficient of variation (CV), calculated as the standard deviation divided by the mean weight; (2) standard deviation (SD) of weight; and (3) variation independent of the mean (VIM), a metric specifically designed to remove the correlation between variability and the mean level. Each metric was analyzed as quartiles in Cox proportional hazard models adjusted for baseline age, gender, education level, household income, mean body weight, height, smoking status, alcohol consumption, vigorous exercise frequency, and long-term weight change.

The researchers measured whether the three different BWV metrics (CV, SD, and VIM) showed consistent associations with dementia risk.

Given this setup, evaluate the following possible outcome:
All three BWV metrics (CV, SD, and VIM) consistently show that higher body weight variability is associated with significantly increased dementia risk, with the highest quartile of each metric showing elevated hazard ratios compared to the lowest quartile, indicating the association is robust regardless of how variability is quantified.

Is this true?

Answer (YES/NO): YES